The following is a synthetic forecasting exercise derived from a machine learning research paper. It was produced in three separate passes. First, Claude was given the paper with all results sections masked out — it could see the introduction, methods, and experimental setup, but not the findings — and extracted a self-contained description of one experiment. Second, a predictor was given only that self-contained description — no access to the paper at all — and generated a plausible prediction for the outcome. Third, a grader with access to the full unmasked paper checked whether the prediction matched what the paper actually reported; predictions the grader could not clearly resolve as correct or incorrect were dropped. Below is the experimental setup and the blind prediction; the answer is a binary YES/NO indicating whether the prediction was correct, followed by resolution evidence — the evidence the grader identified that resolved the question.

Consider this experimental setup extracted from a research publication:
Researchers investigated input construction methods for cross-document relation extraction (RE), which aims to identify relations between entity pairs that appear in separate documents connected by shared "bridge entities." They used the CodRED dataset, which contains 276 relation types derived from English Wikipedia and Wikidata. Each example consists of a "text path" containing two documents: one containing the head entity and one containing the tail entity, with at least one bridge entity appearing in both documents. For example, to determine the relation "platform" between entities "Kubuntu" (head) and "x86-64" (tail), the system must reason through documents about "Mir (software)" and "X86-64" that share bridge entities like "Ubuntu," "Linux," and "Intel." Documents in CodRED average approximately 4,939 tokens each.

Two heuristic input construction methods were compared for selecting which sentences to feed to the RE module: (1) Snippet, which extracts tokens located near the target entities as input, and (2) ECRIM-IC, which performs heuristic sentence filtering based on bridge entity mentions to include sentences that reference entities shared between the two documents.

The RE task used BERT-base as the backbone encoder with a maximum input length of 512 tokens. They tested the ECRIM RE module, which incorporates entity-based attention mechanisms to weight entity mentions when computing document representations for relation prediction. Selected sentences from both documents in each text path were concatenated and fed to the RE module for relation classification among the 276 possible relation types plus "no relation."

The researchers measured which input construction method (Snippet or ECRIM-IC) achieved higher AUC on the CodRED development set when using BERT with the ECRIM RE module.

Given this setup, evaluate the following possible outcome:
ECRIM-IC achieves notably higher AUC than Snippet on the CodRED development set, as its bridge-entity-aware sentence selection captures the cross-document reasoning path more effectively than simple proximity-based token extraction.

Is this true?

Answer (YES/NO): YES